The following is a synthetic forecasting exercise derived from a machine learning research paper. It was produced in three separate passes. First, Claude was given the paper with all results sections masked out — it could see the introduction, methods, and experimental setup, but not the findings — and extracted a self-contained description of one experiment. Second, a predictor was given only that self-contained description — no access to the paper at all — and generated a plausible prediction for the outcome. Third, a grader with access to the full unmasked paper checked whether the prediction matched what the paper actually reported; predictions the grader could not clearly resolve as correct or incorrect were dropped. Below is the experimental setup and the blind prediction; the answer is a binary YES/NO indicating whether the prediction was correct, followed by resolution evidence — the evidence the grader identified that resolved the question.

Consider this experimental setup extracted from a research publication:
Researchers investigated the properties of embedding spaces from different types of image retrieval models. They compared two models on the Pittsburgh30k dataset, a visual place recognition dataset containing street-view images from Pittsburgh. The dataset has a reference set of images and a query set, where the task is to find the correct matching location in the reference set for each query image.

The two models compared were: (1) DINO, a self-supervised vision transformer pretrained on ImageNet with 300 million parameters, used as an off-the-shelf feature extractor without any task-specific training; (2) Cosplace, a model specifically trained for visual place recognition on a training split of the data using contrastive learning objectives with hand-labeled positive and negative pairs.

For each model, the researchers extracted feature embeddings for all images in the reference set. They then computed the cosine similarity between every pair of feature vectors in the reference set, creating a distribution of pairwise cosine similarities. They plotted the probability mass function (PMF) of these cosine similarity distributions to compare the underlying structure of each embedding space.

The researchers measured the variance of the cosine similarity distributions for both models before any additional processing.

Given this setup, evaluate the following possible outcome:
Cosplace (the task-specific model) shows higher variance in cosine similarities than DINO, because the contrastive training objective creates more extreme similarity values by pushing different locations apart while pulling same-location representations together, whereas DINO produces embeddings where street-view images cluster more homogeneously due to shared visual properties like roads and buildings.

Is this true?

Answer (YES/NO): NO